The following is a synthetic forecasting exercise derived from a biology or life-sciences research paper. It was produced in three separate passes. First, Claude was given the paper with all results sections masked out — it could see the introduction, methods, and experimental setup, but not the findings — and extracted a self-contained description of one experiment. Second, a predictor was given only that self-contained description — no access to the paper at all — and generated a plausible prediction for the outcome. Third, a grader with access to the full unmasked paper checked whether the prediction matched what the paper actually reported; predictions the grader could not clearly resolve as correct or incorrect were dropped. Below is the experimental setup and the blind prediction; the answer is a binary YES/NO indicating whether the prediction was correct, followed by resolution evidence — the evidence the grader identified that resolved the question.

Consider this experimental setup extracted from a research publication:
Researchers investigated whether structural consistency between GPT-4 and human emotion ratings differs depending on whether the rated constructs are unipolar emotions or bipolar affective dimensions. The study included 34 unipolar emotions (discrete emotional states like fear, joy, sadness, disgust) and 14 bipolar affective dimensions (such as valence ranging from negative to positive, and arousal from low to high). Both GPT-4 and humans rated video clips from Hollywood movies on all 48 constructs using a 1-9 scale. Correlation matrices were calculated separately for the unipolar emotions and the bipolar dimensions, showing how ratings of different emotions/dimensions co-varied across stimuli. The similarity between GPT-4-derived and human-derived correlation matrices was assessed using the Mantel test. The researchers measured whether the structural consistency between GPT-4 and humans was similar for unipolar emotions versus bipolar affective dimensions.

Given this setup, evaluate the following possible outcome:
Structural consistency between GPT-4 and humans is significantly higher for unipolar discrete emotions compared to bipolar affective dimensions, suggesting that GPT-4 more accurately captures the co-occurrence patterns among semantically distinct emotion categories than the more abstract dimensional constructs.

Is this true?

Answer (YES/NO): NO